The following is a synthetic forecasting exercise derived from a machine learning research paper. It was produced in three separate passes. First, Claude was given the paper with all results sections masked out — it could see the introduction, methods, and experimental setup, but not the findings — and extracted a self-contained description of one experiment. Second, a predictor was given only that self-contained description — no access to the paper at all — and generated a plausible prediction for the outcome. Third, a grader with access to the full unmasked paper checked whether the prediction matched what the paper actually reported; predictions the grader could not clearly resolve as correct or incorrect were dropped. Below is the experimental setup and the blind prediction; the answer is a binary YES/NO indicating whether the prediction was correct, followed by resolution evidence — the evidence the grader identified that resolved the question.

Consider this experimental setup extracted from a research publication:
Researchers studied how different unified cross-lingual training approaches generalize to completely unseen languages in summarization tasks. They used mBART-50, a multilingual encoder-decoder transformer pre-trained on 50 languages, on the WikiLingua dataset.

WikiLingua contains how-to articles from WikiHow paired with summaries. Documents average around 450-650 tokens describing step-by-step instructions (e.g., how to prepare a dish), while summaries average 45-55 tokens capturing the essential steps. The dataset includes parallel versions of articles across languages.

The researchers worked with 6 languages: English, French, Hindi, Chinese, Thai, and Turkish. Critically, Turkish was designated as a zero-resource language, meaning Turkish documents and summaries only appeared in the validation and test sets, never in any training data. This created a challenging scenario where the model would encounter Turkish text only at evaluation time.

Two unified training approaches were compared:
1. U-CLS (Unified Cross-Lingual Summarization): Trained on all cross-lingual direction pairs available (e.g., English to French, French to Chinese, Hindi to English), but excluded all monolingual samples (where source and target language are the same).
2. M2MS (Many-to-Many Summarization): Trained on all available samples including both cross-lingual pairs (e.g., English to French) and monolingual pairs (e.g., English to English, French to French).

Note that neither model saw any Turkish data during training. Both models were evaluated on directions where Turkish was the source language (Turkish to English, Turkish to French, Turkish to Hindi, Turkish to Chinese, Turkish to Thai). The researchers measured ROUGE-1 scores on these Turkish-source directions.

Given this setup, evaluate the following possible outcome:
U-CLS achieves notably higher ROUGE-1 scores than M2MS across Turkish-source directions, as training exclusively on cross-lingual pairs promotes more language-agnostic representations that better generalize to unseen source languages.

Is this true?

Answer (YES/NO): YES